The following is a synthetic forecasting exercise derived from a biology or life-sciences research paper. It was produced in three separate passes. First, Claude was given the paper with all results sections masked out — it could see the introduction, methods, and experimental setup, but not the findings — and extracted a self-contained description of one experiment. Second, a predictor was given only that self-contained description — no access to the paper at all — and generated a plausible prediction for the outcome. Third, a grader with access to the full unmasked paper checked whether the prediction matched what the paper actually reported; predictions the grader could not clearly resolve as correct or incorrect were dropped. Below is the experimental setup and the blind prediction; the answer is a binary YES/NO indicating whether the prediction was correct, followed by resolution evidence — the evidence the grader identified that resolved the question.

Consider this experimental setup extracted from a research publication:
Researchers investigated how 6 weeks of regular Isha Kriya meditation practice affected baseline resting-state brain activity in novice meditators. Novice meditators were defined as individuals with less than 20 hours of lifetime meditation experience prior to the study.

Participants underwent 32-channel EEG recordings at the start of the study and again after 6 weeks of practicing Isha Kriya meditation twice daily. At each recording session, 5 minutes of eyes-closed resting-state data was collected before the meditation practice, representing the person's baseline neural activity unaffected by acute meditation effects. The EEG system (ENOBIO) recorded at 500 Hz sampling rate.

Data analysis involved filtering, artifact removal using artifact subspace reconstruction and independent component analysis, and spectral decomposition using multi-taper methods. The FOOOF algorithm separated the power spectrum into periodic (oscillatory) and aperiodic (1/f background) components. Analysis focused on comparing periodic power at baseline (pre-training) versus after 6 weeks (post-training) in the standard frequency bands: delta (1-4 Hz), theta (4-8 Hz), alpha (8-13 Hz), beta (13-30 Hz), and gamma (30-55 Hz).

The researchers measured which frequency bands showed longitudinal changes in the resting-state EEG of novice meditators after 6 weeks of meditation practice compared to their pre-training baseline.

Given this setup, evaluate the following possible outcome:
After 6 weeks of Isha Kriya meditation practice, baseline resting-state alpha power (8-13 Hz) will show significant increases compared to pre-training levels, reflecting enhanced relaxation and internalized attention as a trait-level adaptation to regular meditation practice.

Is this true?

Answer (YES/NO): YES